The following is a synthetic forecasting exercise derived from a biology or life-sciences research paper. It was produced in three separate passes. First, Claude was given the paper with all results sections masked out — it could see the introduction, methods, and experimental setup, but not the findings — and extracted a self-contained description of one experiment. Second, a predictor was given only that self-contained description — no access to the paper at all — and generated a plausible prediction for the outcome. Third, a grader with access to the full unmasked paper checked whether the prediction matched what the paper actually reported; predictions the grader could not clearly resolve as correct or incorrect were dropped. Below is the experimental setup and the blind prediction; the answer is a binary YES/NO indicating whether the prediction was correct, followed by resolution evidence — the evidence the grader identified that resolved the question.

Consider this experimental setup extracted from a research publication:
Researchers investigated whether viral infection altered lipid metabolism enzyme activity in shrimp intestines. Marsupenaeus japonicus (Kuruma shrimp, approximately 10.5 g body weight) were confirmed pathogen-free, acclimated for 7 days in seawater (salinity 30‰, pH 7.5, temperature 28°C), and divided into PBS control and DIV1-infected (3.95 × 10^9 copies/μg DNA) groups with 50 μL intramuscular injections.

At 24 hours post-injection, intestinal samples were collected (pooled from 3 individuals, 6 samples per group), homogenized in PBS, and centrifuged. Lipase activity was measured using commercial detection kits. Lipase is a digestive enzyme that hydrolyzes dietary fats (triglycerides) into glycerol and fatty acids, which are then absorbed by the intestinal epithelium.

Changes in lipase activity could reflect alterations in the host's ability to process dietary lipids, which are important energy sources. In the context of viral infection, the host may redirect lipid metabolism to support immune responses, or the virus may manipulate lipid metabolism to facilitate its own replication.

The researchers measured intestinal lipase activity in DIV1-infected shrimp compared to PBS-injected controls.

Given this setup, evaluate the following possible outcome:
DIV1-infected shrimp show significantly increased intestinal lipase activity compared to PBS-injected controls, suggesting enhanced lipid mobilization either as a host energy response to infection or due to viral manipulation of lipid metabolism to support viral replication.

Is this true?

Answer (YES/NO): YES